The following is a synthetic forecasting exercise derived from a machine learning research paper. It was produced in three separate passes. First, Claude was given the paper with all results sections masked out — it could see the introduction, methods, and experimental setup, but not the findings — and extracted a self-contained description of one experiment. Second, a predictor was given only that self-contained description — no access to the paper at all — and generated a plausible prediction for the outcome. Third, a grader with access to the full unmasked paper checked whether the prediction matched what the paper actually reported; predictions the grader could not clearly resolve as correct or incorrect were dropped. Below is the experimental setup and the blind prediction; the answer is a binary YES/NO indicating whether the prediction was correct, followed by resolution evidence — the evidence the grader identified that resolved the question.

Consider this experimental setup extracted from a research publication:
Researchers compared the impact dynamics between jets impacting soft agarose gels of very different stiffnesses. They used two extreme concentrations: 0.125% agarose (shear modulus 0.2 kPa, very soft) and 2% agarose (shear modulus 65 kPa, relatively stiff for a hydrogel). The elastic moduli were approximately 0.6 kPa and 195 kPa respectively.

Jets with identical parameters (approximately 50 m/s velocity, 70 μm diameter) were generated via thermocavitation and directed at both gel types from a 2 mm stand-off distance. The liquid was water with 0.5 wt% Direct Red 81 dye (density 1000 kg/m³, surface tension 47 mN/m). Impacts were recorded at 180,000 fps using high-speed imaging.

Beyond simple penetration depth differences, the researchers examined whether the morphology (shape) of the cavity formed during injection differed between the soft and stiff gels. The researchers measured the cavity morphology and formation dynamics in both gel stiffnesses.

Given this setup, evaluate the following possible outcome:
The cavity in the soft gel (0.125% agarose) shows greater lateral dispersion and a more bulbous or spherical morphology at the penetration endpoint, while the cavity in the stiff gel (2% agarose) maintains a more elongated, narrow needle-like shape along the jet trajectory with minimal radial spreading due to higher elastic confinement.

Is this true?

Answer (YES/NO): NO